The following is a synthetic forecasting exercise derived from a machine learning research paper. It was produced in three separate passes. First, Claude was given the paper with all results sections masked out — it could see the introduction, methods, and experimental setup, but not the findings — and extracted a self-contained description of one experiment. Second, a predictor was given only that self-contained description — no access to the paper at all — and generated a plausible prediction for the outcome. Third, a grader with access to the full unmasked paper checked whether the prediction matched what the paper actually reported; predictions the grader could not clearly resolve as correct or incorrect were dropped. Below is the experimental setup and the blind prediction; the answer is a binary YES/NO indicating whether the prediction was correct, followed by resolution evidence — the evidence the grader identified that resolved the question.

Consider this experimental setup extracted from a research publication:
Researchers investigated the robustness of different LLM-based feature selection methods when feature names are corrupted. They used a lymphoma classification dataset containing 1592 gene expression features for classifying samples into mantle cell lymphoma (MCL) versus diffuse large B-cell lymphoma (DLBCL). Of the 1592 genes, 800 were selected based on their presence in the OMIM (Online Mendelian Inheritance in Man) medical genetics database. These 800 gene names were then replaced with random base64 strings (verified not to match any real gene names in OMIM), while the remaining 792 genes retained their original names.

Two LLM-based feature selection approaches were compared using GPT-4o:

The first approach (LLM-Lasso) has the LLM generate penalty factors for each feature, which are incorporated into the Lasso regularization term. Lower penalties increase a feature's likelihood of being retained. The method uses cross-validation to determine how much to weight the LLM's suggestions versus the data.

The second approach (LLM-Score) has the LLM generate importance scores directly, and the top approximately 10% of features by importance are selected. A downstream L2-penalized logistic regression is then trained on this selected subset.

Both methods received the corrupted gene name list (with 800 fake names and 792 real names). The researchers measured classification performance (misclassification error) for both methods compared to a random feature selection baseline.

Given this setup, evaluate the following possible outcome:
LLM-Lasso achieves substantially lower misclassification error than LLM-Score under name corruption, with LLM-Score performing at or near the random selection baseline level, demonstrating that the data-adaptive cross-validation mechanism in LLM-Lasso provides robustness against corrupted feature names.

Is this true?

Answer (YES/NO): NO